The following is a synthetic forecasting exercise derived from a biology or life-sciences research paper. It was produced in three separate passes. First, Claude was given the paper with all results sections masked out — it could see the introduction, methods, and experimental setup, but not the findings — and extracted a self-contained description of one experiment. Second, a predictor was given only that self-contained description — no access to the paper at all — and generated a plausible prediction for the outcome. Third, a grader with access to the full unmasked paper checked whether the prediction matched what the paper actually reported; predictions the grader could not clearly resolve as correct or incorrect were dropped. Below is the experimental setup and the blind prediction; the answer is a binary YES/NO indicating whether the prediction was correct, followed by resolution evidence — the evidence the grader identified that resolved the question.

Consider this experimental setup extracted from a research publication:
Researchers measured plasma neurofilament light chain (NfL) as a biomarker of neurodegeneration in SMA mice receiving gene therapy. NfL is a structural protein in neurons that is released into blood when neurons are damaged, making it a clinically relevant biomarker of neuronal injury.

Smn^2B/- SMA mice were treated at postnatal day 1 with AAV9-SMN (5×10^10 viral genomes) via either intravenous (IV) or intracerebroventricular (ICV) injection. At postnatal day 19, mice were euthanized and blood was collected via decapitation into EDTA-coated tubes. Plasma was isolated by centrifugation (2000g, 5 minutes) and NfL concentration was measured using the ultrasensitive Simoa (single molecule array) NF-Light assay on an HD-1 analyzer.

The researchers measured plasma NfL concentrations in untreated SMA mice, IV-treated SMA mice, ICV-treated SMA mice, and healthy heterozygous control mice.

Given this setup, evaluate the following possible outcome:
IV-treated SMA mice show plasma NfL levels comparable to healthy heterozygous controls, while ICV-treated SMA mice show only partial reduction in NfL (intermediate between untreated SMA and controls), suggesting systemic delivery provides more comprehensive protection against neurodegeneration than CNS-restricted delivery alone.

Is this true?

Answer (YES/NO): NO